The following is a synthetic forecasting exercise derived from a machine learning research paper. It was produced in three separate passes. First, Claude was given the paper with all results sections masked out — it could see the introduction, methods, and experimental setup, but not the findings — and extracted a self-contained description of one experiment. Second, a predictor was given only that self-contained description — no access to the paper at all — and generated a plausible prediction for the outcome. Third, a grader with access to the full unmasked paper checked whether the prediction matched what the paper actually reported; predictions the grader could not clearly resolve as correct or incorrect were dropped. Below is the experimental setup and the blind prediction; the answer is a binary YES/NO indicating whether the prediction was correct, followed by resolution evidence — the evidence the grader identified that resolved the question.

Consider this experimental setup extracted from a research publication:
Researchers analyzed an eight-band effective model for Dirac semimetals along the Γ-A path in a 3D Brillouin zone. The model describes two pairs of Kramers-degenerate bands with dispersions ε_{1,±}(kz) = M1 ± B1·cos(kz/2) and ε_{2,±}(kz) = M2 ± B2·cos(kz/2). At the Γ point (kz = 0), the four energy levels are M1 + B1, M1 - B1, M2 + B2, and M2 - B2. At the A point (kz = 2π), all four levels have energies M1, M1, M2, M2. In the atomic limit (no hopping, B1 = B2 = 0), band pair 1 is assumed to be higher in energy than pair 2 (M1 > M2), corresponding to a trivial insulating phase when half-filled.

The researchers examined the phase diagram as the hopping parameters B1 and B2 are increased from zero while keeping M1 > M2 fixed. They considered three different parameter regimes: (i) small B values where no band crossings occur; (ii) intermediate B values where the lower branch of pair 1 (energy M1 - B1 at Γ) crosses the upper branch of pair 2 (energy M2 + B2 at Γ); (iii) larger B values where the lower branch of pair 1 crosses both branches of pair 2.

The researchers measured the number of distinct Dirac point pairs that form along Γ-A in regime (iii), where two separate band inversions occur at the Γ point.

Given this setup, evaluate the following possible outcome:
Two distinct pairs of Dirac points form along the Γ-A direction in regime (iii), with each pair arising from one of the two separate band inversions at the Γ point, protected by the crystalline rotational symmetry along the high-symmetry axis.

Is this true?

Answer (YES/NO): YES